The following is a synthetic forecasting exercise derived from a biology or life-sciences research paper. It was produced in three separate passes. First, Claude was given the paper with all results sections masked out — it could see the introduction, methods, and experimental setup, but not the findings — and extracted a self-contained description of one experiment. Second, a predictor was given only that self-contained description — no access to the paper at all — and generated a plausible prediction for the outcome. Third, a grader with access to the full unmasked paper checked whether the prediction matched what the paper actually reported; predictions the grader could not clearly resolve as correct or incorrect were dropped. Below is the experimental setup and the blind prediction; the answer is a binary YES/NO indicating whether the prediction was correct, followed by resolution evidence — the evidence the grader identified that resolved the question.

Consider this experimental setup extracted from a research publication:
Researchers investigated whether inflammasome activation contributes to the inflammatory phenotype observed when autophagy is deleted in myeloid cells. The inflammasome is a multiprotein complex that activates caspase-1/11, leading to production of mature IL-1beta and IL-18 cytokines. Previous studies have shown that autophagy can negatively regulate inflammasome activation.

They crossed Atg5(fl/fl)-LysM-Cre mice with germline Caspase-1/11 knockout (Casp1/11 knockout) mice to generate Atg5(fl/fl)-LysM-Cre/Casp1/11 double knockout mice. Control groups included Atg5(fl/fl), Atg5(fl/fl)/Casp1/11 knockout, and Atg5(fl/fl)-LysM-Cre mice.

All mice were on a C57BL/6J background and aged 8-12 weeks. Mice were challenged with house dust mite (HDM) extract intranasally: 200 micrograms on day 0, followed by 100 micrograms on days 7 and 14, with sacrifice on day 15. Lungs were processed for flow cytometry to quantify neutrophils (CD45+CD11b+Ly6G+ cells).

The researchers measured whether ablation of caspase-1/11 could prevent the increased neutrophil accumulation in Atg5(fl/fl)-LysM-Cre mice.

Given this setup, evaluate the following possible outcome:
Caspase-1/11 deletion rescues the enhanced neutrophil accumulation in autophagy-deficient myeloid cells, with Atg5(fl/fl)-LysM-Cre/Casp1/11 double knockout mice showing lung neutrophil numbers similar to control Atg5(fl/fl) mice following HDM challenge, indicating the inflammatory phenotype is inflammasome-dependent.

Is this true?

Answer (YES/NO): NO